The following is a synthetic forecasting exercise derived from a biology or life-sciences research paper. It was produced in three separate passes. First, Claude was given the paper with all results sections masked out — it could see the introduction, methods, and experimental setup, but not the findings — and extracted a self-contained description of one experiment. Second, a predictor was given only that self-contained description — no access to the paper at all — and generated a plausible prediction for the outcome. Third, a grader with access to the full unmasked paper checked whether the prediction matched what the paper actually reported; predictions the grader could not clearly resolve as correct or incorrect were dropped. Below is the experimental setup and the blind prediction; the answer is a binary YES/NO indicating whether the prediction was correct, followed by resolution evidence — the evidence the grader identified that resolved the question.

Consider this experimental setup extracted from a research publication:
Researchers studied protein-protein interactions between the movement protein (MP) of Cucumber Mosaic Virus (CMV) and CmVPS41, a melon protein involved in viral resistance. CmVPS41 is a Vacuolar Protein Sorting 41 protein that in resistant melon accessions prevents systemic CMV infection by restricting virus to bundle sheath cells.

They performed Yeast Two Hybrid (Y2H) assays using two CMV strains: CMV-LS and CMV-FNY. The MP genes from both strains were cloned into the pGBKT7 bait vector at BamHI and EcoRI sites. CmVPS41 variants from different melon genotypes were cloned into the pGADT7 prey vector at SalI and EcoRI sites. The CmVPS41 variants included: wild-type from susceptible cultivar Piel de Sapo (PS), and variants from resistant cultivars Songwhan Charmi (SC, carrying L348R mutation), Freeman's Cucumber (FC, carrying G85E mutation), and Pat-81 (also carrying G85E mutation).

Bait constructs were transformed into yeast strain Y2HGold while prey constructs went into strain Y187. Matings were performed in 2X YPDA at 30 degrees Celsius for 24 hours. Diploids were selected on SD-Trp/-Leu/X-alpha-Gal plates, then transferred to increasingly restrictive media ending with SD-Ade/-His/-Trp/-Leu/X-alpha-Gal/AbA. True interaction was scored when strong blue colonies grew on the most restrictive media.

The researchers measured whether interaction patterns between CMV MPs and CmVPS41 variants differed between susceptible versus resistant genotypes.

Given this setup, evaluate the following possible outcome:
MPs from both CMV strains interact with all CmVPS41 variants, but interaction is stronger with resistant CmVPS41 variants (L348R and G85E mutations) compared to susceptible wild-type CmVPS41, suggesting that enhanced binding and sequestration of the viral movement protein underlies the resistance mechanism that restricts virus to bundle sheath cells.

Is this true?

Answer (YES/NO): NO